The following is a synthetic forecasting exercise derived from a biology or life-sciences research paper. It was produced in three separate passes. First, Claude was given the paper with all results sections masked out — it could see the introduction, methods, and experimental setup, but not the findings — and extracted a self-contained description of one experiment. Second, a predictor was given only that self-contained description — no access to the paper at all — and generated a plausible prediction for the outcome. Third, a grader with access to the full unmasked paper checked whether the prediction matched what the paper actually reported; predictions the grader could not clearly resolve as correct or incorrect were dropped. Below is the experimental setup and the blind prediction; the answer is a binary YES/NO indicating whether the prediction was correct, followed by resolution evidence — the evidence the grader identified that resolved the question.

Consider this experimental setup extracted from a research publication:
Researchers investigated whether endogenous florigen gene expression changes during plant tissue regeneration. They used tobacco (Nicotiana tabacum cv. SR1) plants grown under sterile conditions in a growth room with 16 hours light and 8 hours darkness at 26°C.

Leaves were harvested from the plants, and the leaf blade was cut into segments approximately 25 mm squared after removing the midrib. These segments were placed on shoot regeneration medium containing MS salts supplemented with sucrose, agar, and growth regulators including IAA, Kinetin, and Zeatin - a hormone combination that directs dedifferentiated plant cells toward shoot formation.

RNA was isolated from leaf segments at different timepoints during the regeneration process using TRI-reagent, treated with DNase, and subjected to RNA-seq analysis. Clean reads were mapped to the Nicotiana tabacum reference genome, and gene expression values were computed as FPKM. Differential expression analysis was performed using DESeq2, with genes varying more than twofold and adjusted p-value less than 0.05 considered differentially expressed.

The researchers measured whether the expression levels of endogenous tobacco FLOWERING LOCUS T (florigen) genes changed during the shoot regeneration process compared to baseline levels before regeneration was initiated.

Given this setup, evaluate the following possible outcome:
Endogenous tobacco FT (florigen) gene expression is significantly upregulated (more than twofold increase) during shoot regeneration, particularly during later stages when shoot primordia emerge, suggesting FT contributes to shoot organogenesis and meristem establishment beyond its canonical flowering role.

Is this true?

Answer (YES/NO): NO